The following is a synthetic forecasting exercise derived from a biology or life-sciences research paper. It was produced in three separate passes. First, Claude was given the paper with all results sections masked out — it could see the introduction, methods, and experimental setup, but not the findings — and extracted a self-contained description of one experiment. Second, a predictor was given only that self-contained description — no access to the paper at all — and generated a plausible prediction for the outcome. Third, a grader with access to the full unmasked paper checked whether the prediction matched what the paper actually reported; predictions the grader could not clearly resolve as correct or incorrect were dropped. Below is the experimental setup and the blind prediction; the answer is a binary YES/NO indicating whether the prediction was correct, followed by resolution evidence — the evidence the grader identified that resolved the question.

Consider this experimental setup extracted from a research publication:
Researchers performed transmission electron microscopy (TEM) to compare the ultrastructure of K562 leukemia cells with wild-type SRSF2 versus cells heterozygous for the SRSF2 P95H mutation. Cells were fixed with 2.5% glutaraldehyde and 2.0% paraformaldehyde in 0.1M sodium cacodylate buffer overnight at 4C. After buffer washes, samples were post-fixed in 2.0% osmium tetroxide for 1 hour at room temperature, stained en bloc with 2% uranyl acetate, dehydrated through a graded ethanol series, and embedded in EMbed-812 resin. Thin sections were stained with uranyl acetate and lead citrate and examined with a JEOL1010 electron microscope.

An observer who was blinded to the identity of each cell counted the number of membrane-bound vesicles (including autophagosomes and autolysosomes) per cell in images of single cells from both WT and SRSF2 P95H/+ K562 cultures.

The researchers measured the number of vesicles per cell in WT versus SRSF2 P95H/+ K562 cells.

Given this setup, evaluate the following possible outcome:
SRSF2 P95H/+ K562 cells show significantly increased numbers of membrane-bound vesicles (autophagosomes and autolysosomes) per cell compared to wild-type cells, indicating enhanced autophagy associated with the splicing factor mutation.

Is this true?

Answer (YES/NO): YES